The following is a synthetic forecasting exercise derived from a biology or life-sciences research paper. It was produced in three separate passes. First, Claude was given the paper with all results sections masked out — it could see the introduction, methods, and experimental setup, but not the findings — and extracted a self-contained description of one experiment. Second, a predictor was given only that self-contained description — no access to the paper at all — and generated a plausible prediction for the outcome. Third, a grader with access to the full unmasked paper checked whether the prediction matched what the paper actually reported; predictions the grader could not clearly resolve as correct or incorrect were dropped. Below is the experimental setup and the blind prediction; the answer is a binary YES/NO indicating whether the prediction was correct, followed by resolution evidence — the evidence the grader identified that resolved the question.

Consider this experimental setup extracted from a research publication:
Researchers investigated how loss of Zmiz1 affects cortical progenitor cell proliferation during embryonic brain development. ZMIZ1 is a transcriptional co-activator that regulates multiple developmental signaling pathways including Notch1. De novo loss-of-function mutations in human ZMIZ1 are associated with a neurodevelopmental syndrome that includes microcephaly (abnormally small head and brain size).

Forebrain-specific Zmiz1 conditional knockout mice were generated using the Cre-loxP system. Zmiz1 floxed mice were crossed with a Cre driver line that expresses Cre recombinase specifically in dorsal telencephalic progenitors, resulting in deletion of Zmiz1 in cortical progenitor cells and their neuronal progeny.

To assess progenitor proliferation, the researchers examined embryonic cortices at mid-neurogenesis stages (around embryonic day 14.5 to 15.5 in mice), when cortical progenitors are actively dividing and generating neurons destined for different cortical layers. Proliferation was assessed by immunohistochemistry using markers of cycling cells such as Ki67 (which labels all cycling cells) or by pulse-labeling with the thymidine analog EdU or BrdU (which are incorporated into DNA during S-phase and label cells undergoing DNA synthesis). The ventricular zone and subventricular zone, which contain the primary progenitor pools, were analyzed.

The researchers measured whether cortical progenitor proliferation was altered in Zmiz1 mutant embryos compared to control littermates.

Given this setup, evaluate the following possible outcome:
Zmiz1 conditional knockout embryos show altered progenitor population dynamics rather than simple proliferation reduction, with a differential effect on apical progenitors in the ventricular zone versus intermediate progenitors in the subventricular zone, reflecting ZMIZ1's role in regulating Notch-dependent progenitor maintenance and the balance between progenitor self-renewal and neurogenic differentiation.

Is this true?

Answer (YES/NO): NO